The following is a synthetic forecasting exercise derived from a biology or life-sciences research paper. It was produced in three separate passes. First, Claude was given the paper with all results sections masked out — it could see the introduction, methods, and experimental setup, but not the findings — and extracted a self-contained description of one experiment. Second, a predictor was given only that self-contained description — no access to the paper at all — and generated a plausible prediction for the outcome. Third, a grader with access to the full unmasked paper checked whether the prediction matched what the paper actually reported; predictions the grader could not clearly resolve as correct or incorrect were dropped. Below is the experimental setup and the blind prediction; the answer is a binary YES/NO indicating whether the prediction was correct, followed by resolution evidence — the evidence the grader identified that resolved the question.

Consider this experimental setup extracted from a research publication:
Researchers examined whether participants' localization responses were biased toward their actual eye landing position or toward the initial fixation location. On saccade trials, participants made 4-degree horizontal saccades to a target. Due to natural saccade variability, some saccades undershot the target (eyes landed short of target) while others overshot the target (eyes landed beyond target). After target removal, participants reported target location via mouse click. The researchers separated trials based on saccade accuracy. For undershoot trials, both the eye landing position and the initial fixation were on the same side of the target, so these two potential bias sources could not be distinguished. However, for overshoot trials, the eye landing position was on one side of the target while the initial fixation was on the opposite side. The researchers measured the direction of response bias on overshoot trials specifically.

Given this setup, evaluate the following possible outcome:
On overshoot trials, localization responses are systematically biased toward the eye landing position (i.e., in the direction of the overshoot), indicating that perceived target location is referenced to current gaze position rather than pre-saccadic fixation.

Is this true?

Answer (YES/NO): NO